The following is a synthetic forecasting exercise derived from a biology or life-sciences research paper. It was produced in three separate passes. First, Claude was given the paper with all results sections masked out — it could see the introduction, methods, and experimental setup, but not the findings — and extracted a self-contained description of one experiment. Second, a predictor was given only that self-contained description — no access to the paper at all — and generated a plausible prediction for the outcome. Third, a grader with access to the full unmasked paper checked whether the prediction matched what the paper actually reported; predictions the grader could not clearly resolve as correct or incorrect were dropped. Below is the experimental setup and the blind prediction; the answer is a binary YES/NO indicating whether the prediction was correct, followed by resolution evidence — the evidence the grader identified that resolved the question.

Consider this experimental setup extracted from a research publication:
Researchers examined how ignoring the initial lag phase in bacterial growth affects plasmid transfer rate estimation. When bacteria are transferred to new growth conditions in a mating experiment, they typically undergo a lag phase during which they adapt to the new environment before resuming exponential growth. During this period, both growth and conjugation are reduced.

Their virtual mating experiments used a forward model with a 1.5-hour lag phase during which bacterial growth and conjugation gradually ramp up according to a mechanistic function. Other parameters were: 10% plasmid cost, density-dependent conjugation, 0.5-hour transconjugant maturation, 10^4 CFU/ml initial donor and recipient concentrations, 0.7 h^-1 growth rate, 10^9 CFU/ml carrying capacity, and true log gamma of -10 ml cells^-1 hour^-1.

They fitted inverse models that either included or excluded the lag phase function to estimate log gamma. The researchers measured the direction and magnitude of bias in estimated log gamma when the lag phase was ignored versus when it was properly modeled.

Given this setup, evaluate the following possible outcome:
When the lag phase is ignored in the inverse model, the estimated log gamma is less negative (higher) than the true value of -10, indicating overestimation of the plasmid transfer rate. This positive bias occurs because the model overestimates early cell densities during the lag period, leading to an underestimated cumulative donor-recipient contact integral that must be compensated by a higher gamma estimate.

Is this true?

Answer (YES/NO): NO